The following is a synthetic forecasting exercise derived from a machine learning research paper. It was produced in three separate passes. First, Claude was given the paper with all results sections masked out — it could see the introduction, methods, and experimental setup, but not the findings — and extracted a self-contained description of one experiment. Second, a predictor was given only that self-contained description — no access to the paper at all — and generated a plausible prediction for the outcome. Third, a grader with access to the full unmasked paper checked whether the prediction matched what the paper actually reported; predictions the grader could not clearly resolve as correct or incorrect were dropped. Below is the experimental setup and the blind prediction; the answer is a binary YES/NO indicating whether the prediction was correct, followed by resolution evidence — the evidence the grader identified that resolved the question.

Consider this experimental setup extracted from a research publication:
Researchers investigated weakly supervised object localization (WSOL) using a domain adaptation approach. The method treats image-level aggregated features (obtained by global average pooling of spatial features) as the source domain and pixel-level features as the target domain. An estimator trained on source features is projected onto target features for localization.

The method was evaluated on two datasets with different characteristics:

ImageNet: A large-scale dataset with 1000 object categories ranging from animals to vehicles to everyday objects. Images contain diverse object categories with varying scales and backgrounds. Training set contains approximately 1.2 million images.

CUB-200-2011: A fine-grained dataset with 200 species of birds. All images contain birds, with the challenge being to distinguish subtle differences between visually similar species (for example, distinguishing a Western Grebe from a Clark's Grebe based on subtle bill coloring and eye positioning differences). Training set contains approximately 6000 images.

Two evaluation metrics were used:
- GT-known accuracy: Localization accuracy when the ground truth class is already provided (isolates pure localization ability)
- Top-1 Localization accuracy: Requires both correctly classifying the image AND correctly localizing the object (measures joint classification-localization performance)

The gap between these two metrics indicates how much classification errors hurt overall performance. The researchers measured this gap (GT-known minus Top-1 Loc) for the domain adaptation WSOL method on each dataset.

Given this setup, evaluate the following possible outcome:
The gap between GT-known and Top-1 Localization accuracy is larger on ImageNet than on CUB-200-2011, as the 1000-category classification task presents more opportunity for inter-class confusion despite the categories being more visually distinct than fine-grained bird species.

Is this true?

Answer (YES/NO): YES